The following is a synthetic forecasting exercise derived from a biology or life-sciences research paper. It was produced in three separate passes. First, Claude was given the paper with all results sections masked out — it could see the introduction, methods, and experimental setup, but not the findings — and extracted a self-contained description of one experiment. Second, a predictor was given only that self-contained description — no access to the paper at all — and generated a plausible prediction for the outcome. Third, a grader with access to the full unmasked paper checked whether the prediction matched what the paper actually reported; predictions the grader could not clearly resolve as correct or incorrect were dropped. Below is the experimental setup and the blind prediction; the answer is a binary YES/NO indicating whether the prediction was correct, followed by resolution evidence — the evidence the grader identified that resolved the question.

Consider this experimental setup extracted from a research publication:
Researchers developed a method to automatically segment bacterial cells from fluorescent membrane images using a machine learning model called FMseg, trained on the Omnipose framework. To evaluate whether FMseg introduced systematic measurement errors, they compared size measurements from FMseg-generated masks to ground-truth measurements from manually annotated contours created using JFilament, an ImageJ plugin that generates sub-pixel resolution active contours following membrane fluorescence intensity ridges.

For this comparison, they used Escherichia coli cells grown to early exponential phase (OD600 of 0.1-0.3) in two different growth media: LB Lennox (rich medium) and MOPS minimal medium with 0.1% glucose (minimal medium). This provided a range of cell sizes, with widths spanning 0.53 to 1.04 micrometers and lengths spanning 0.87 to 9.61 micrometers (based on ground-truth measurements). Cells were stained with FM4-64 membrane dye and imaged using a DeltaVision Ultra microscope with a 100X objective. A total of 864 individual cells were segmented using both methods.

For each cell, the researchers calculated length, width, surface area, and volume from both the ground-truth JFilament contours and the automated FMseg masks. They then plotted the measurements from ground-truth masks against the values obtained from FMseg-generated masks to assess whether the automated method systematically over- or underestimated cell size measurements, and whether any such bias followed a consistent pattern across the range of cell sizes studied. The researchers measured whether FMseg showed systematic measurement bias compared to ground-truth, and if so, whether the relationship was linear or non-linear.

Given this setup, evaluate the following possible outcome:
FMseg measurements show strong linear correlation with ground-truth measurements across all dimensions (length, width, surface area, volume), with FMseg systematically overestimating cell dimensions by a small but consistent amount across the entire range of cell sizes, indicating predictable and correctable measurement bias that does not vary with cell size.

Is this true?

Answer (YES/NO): YES